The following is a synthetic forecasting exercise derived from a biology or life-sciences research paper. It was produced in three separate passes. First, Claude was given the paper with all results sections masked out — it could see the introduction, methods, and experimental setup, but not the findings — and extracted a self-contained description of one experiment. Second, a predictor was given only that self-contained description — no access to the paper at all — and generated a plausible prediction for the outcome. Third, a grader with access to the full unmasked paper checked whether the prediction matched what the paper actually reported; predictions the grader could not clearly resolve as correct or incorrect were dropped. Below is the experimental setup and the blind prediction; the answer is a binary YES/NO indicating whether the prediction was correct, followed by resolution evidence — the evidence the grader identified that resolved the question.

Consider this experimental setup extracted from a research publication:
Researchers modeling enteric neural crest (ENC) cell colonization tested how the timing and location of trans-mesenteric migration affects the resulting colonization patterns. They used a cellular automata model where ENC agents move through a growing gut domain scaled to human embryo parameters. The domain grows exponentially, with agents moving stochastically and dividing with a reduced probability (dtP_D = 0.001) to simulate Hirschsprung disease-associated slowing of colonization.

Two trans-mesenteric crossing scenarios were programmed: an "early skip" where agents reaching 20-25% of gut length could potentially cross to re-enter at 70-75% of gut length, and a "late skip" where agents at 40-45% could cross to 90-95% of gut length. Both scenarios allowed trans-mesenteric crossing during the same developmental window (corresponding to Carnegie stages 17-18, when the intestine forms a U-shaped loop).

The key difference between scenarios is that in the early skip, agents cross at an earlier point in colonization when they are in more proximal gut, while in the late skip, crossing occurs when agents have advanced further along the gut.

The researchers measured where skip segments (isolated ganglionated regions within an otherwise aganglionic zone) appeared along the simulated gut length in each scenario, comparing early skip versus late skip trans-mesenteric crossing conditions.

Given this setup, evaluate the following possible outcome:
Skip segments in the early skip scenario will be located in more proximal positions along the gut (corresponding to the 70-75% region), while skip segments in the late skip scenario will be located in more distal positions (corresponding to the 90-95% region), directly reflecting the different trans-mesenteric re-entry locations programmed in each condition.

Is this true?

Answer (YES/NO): NO